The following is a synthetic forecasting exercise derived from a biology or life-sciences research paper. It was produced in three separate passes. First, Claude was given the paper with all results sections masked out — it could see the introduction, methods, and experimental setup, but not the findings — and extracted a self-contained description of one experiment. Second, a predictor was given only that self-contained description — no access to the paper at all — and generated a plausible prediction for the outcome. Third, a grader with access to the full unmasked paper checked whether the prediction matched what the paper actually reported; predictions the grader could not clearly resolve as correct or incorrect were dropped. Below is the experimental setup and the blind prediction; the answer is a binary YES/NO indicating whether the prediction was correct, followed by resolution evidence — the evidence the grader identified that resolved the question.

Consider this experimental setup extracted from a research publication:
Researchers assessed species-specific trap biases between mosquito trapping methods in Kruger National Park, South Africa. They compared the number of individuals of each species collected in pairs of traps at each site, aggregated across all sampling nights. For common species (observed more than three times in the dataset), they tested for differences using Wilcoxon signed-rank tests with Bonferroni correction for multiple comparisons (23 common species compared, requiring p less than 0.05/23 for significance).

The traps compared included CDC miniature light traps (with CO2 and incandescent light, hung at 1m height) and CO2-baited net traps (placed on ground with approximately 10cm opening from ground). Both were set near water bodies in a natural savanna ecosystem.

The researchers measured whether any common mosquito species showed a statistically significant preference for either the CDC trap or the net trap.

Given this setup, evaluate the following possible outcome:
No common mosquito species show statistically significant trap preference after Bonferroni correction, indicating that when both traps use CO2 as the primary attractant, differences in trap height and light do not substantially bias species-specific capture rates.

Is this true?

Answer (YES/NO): YES